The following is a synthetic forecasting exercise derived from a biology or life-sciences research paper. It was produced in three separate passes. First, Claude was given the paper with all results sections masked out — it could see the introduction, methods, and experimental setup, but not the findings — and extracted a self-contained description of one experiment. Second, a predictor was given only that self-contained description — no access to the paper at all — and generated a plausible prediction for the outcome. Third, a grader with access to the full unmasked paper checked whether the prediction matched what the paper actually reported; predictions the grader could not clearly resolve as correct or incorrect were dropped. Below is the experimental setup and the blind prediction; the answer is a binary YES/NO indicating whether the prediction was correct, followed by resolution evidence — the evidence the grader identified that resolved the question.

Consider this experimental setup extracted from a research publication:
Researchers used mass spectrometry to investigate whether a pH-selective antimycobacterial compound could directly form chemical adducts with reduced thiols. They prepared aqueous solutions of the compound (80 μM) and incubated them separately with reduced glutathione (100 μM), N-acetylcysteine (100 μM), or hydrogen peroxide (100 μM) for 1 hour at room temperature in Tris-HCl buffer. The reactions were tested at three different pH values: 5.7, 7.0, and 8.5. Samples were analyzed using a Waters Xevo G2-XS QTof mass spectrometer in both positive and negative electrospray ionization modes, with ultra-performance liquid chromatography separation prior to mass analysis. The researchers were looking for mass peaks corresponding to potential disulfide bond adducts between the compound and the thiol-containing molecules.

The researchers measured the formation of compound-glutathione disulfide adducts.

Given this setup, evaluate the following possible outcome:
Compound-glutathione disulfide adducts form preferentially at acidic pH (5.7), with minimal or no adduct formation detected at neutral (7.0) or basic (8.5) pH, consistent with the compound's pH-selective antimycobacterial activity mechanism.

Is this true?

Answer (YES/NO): NO